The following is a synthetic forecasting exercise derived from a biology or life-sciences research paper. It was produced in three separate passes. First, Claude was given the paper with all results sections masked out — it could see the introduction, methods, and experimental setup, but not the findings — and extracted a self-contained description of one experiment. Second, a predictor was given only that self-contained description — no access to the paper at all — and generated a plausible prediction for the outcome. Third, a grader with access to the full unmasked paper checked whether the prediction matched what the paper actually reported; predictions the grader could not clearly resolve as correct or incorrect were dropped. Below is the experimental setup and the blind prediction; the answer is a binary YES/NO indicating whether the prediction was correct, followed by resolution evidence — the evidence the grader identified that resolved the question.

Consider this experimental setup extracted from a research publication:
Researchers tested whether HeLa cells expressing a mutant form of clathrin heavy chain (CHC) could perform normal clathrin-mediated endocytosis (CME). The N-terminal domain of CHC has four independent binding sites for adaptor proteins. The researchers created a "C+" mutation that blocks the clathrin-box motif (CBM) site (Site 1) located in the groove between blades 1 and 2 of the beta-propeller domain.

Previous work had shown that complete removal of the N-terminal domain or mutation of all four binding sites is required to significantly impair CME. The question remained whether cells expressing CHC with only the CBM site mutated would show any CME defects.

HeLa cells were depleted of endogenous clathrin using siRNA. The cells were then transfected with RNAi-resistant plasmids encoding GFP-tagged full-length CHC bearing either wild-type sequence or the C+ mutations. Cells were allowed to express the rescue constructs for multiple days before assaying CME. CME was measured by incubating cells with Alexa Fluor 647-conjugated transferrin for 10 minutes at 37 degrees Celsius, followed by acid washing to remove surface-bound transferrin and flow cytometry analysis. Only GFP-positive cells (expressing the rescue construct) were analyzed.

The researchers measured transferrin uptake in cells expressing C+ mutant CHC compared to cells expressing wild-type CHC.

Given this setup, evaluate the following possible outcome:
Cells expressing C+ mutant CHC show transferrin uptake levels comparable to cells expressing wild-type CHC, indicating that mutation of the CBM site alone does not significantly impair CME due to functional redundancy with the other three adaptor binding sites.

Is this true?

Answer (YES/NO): YES